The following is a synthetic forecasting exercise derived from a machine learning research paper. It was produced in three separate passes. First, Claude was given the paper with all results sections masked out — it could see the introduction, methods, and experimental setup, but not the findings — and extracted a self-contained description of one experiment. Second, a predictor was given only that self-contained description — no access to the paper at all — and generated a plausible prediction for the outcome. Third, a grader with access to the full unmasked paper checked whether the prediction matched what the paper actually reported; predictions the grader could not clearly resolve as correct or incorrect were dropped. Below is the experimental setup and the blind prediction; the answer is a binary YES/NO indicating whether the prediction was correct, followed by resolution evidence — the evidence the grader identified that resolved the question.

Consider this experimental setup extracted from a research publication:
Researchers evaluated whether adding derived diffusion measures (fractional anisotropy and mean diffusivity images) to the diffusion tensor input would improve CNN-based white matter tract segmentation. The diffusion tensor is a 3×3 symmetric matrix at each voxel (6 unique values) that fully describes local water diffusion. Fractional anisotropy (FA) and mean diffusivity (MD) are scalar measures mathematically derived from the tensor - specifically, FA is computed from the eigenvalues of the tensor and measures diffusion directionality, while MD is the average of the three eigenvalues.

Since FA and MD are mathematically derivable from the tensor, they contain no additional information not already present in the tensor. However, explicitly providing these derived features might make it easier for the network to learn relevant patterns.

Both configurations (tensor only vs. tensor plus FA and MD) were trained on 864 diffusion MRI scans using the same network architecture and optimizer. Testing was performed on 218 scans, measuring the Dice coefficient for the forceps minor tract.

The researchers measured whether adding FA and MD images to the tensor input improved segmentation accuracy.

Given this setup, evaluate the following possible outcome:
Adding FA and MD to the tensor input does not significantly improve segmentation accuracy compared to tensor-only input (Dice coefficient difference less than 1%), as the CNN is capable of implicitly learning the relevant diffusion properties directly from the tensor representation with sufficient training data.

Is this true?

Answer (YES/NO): YES